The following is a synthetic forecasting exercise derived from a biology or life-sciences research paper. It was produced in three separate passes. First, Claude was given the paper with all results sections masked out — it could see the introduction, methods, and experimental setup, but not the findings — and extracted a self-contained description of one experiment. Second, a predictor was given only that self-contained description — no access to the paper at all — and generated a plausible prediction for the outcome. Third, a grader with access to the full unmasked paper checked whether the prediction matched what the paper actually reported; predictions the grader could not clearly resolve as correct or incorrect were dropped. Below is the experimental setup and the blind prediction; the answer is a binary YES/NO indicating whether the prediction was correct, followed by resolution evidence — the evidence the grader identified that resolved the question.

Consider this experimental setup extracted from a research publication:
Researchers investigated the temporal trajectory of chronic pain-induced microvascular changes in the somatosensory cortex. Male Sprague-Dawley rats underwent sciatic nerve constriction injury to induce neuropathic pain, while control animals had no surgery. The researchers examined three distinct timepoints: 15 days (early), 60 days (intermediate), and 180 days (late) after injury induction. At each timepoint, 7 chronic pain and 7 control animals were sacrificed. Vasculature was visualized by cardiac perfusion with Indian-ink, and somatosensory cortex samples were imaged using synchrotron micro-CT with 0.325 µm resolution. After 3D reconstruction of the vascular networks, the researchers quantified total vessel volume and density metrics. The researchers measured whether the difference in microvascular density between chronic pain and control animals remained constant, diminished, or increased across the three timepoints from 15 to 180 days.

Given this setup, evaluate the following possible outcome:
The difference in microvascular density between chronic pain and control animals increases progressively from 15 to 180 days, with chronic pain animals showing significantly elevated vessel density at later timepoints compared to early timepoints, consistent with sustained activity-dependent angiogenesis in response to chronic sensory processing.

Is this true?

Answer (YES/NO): NO